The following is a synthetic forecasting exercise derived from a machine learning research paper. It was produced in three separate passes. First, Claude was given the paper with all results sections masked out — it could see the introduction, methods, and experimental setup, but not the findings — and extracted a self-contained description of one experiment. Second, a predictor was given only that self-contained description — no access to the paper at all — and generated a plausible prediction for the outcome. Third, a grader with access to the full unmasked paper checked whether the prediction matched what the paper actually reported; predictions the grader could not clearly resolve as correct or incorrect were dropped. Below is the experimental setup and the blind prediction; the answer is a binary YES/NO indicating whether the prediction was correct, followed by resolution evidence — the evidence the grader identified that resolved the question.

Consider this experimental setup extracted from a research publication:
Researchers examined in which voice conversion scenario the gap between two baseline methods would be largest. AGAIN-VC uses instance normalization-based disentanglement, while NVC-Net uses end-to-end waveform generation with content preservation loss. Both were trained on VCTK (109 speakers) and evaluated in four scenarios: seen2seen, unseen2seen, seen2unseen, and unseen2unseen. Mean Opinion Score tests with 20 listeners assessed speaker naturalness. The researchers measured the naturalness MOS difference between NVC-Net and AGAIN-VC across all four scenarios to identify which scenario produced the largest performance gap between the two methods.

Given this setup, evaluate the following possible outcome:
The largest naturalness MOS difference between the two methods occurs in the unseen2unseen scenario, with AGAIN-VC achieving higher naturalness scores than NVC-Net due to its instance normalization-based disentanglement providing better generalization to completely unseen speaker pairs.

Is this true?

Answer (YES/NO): NO